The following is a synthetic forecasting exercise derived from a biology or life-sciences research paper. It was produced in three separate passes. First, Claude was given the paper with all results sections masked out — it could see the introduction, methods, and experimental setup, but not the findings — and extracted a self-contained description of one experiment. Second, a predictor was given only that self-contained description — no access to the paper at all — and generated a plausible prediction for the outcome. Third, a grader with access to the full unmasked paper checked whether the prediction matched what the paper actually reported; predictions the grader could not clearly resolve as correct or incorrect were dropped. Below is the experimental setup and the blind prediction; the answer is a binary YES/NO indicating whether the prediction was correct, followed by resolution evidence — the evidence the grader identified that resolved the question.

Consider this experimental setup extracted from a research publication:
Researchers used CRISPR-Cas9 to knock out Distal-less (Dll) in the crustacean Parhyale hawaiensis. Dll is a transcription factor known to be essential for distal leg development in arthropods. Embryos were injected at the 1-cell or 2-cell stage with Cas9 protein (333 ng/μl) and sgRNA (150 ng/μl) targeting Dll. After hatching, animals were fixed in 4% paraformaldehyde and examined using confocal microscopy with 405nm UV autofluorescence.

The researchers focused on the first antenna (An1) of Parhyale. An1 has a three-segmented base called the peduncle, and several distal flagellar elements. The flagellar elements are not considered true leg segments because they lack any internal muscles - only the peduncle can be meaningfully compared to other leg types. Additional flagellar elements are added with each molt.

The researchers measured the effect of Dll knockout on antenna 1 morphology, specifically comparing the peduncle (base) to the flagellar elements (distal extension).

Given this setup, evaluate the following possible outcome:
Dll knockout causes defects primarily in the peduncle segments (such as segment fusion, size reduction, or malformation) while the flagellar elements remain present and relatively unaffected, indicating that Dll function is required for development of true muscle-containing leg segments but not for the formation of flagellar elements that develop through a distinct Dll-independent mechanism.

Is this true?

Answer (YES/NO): NO